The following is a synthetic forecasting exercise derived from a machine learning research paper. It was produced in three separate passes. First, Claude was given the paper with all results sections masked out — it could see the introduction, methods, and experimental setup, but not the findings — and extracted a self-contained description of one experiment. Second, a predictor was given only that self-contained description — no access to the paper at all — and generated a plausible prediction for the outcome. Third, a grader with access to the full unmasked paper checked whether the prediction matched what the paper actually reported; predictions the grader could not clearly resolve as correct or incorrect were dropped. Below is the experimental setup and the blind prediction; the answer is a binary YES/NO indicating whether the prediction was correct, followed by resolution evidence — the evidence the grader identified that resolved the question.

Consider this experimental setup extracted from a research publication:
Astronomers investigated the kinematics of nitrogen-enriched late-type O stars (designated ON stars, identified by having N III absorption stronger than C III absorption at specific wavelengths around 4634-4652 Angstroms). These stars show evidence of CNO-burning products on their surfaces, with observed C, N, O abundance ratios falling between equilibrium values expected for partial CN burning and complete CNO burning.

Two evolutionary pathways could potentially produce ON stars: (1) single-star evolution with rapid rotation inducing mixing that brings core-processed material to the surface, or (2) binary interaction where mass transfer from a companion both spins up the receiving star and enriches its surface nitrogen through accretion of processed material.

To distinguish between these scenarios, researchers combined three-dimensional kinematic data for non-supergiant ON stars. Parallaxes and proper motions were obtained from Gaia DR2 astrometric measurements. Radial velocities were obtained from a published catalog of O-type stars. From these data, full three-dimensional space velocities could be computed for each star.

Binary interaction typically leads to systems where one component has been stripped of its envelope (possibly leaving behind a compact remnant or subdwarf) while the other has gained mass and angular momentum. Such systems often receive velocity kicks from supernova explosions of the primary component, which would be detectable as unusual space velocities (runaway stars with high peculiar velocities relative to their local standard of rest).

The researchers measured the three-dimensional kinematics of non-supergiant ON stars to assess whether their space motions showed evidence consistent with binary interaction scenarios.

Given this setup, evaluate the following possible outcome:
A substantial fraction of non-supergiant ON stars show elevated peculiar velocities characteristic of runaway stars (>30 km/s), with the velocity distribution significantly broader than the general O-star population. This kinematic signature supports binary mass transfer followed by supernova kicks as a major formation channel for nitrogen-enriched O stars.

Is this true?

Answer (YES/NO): YES